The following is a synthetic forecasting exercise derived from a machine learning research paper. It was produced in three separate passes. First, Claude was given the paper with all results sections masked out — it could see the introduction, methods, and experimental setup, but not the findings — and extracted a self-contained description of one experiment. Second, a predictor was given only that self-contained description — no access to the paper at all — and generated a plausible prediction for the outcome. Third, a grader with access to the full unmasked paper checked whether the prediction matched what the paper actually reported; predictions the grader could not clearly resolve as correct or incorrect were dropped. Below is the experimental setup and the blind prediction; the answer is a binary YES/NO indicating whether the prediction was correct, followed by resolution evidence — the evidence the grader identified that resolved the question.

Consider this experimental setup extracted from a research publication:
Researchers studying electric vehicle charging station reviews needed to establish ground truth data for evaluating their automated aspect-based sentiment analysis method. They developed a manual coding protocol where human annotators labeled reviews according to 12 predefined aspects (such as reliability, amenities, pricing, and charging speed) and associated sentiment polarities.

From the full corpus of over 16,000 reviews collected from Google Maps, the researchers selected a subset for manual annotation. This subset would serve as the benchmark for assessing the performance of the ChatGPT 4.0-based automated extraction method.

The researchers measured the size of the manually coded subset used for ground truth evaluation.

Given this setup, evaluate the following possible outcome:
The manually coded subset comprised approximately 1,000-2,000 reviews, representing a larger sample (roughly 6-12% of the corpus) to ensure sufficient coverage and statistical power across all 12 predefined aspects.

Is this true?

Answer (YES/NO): YES